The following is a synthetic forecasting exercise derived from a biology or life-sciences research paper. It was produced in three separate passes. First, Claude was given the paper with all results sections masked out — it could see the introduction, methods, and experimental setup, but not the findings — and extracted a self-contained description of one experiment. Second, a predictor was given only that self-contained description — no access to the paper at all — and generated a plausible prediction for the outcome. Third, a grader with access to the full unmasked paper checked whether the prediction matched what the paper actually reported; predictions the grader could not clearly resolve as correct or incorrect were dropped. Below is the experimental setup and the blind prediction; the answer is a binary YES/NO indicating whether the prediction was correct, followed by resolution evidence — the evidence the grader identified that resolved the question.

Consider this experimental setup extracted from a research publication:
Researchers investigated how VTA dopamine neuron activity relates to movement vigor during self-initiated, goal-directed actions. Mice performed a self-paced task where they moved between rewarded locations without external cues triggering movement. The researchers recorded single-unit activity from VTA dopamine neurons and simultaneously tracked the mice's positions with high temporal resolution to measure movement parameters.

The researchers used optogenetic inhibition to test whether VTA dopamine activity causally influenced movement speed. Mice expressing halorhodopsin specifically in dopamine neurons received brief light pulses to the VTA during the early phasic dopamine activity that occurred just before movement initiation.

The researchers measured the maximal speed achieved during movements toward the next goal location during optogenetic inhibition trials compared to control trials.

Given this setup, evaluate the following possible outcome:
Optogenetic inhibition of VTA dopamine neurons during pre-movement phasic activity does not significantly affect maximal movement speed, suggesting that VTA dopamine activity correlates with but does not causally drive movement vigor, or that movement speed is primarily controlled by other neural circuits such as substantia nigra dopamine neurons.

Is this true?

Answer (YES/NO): NO